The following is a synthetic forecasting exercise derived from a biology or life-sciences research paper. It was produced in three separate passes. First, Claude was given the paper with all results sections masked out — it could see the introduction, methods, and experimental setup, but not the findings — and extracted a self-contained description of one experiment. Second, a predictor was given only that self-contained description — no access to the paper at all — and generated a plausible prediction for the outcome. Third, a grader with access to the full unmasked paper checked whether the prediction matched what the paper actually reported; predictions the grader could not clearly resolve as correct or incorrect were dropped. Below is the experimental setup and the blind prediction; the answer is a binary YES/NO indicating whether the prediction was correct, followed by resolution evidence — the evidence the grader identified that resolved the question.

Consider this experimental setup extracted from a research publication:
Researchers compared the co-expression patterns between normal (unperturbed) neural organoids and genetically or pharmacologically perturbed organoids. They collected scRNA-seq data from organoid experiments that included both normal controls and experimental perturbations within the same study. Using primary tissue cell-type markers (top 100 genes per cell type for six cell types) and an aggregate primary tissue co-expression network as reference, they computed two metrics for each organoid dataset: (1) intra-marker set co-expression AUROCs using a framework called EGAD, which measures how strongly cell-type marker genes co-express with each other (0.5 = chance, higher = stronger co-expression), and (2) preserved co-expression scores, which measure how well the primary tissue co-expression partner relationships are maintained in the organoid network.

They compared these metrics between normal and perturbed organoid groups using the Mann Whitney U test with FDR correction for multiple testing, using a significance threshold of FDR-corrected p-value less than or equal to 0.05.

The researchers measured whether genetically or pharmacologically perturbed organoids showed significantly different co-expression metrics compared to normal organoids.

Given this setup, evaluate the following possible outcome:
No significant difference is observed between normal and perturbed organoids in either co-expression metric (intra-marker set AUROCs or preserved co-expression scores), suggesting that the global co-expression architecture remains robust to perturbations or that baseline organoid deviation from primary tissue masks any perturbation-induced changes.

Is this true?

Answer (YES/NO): NO